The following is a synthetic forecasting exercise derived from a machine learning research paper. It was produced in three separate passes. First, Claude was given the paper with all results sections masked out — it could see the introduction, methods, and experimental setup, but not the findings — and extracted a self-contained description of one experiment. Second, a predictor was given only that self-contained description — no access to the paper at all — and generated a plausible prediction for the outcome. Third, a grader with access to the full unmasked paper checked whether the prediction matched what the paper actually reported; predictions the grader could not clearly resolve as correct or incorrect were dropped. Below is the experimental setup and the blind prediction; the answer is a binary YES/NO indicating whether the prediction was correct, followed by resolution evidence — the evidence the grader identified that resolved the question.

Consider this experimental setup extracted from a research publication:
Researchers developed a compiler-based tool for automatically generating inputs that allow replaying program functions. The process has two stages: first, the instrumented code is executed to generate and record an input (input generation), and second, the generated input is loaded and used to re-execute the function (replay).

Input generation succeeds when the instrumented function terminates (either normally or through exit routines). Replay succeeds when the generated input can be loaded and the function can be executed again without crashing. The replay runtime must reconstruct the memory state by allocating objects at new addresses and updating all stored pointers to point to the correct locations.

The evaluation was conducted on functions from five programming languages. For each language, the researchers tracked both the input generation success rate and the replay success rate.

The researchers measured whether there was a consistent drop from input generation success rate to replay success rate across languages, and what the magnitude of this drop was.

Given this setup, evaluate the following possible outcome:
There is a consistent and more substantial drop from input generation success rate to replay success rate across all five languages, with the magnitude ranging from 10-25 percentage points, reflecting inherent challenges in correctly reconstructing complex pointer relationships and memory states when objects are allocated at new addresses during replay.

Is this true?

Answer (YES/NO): NO